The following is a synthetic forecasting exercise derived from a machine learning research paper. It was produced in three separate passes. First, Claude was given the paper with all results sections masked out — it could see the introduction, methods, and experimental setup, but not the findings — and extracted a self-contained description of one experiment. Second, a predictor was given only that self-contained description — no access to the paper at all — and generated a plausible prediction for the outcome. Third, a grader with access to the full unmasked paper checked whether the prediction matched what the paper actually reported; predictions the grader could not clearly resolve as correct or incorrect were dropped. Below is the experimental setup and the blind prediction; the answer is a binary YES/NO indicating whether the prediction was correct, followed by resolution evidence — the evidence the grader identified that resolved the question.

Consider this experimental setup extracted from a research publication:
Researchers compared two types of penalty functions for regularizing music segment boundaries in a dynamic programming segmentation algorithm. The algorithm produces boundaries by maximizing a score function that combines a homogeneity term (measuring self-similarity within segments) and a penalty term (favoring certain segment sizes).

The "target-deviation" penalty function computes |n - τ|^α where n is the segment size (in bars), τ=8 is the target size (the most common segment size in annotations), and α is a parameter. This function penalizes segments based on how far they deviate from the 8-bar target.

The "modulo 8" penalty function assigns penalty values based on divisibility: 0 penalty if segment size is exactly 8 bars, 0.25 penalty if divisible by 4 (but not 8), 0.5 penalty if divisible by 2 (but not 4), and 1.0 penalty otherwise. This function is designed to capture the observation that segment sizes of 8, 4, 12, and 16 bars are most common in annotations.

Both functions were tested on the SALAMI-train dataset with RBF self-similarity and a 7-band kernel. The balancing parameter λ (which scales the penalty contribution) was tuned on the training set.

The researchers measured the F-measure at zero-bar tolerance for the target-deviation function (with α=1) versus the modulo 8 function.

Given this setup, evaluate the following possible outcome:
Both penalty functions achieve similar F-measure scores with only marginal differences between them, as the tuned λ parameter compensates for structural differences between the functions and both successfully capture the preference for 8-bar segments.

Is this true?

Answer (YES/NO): YES